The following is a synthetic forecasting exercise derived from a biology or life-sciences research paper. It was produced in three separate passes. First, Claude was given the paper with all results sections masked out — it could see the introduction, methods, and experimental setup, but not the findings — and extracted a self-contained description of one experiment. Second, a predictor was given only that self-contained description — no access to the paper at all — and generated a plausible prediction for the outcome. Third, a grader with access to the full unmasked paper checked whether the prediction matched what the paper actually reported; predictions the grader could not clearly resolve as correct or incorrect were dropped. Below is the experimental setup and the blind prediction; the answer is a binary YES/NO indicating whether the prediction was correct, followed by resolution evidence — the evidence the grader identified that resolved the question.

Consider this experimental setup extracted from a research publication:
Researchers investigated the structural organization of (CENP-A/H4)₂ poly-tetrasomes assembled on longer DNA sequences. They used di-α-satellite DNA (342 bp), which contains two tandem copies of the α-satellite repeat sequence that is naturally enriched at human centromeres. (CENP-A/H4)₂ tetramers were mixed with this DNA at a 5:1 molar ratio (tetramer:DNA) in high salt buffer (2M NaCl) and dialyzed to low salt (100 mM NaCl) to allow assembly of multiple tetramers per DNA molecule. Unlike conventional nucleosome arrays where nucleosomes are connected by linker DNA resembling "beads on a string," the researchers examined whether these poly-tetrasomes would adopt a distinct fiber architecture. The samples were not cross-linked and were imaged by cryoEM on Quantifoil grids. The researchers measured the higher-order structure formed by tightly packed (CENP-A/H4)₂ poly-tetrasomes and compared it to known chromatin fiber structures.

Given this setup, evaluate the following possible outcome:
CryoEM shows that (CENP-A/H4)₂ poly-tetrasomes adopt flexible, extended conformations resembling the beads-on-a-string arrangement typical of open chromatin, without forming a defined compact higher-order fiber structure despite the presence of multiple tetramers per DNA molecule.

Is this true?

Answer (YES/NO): NO